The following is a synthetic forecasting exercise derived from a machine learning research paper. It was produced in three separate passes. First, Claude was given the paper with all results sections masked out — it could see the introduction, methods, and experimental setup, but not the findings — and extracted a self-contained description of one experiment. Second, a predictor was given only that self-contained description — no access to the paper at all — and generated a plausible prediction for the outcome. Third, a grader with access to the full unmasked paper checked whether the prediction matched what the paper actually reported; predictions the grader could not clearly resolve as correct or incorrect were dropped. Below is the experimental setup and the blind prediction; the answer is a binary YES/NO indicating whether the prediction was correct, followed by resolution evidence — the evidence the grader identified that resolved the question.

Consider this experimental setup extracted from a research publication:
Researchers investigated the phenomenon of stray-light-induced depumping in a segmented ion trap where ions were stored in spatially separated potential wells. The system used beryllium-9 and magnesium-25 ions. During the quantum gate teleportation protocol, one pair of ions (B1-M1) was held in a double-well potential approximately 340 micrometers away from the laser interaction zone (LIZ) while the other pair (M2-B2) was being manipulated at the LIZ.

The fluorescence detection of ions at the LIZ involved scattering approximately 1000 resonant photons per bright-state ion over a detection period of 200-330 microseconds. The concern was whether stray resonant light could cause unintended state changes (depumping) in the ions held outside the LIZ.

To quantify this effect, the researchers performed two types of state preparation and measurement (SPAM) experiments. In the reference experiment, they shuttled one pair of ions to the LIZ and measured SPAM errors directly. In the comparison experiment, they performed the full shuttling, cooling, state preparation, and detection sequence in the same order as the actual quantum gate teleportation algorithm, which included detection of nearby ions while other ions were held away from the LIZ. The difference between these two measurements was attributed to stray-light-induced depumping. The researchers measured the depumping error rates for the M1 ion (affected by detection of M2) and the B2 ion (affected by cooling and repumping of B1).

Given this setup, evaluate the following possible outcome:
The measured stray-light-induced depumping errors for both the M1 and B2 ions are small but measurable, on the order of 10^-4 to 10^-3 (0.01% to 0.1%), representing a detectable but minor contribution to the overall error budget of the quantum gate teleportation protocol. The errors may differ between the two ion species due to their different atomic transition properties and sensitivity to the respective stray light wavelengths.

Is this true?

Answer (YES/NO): NO